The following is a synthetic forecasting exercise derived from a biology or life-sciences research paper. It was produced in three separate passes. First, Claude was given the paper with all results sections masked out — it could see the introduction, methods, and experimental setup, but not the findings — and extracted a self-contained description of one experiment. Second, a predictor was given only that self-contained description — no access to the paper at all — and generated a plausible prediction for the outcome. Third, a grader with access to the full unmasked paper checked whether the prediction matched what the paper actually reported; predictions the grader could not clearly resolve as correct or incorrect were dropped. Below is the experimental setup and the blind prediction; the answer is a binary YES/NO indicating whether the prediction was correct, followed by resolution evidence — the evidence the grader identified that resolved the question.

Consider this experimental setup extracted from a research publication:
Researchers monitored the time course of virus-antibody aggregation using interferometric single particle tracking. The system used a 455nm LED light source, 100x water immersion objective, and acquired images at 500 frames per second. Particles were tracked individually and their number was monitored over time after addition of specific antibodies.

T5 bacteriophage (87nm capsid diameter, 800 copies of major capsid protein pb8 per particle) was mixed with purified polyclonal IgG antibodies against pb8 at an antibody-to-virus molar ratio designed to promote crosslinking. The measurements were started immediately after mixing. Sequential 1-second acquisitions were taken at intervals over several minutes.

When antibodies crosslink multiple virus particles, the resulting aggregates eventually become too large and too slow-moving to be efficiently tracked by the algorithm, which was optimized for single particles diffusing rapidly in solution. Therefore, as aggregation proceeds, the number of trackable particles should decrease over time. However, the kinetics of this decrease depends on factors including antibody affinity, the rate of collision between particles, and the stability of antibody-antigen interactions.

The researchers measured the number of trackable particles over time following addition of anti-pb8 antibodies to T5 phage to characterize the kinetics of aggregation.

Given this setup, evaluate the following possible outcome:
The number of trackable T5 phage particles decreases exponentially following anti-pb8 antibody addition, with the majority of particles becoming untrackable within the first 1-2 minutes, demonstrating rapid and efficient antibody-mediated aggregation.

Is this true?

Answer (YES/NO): NO